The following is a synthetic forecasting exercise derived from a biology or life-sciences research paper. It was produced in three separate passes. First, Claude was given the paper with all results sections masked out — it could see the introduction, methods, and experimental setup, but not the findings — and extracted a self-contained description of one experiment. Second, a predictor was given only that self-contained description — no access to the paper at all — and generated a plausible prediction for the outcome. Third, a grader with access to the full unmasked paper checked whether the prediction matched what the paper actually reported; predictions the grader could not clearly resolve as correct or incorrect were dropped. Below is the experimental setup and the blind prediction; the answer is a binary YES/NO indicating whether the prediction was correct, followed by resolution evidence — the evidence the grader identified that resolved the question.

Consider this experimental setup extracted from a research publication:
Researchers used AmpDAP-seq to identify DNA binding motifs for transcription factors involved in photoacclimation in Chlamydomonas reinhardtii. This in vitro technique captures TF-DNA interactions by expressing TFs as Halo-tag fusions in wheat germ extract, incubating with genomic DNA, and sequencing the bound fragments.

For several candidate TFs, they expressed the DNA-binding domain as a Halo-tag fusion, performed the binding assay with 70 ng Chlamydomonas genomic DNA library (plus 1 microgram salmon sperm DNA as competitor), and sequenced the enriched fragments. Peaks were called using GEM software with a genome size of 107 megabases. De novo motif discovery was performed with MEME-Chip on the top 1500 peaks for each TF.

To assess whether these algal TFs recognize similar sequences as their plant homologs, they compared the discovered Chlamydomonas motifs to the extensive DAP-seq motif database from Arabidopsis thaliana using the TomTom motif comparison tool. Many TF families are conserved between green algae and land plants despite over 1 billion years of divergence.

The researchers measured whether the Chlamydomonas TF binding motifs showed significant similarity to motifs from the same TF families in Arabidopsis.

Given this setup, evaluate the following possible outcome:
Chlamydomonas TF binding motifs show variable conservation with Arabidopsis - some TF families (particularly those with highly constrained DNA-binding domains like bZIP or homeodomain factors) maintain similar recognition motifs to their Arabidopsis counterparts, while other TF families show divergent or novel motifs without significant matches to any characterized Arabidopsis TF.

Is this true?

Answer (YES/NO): NO